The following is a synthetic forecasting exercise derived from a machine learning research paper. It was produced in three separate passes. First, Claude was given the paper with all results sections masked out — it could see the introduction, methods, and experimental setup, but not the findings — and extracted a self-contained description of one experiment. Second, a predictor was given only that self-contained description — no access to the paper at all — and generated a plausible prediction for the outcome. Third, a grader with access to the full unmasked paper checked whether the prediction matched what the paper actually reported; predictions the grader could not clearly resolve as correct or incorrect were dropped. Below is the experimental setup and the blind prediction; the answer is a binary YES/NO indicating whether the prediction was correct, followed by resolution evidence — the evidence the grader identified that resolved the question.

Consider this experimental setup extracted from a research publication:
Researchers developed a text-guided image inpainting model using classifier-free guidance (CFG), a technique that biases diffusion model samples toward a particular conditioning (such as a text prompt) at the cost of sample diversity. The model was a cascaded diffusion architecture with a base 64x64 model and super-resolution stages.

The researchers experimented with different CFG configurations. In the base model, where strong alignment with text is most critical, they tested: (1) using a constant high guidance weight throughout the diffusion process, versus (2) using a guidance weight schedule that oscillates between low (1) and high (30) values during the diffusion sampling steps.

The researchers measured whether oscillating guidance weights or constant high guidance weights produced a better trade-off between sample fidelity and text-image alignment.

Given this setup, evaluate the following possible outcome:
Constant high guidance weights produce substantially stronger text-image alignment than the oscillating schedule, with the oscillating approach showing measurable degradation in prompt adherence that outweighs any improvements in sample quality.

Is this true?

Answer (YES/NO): NO